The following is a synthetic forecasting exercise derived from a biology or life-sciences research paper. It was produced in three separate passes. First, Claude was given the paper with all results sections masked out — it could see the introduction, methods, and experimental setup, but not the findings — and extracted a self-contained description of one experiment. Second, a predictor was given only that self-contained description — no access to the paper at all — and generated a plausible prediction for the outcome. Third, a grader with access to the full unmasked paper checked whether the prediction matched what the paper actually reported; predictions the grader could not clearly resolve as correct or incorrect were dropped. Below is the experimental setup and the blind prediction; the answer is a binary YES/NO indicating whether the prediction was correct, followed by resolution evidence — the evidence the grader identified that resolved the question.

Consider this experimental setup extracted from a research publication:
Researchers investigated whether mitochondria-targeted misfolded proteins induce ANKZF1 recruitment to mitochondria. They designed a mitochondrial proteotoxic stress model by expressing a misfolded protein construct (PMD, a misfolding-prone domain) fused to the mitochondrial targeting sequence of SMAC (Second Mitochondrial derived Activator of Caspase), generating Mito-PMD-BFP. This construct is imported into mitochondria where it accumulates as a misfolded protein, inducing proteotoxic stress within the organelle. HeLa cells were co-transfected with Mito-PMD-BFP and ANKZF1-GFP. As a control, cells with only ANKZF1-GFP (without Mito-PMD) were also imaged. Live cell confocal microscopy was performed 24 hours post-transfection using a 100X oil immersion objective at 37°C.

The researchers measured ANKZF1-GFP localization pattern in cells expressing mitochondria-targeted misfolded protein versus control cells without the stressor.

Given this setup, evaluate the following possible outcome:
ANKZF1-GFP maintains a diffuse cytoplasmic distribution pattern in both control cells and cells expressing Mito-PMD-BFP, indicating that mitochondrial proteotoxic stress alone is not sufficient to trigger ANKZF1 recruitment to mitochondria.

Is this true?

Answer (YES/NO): NO